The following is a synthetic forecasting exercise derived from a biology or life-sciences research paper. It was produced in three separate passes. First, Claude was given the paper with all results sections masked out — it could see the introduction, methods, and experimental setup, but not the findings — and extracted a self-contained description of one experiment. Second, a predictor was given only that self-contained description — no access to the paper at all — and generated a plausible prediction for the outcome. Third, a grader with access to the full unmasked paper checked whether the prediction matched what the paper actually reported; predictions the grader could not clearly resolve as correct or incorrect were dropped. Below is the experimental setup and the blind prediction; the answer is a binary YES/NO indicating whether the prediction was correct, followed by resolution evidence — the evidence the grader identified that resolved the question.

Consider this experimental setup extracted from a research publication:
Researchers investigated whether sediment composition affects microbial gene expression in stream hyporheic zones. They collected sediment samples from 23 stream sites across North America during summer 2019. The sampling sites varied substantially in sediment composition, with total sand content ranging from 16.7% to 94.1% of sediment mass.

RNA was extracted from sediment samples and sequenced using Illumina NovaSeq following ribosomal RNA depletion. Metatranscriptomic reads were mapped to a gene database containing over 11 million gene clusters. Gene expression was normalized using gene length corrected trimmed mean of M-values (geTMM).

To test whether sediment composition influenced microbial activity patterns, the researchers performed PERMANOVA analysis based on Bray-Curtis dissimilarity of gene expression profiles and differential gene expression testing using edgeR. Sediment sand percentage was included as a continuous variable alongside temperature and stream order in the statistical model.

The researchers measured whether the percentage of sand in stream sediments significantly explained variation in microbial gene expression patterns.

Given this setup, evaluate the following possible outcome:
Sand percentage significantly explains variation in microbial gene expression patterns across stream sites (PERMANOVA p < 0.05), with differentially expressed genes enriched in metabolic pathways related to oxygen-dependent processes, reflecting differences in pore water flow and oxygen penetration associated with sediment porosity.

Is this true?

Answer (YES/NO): NO